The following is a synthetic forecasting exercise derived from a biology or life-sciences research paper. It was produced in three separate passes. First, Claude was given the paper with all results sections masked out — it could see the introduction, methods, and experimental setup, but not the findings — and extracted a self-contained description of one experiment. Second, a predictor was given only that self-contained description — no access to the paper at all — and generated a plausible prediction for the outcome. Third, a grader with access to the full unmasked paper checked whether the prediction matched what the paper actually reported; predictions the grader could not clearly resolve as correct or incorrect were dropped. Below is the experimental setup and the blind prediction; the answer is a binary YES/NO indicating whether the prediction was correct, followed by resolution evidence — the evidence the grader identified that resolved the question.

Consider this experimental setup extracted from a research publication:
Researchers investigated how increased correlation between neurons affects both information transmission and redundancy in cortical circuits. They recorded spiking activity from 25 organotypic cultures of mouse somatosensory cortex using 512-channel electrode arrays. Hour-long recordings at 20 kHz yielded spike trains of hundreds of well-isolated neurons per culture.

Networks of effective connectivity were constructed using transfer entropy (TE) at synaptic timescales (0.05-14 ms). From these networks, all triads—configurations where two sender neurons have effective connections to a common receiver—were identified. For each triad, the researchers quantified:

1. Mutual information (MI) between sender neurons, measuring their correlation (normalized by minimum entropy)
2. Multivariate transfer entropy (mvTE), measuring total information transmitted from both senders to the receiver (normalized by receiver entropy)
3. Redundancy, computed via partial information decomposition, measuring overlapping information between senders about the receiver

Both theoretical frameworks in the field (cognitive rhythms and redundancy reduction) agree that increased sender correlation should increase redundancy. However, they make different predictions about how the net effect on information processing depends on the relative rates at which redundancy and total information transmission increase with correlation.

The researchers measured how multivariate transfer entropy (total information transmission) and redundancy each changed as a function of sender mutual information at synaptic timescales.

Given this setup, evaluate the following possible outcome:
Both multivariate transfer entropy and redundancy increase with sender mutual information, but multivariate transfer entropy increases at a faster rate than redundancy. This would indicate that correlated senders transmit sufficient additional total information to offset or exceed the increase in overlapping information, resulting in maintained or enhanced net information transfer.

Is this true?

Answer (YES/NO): YES